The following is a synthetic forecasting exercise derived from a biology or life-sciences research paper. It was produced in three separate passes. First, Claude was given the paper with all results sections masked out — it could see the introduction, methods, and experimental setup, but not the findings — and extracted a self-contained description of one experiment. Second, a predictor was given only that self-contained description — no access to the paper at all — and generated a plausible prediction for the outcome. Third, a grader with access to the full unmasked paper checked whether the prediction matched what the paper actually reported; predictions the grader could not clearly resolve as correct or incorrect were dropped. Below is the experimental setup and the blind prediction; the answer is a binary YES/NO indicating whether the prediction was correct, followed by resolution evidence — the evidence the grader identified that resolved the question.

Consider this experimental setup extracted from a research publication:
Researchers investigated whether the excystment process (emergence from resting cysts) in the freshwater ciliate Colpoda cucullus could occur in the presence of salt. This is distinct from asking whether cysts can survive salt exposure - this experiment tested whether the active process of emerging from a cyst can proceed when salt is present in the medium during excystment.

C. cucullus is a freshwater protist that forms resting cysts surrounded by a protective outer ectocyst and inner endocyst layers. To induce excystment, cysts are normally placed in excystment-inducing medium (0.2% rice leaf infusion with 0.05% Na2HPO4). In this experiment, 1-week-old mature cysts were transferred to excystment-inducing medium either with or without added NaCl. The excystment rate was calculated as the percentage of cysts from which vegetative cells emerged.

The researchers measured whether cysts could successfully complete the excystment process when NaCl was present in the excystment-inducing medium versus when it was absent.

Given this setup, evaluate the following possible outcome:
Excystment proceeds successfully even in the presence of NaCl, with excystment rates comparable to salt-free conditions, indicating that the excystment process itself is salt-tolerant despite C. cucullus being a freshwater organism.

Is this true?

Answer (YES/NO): NO